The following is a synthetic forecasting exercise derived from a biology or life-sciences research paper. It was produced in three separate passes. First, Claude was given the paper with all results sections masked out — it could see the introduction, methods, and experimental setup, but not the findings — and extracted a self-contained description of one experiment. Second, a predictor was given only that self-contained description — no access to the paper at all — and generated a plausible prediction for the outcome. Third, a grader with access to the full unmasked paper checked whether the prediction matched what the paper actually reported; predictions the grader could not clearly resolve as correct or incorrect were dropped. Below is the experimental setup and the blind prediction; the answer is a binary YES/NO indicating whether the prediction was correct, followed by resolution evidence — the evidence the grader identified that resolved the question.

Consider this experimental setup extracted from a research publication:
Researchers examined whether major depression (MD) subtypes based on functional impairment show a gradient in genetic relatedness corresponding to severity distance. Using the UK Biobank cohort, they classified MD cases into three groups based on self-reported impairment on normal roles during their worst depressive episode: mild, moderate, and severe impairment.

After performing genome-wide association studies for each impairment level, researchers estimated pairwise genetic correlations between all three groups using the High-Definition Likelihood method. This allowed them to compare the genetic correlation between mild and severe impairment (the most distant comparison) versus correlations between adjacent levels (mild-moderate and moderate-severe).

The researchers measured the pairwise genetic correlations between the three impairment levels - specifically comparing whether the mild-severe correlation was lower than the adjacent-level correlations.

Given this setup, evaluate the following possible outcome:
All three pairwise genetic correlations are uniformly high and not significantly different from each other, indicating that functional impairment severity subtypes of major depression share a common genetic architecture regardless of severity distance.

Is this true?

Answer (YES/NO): NO